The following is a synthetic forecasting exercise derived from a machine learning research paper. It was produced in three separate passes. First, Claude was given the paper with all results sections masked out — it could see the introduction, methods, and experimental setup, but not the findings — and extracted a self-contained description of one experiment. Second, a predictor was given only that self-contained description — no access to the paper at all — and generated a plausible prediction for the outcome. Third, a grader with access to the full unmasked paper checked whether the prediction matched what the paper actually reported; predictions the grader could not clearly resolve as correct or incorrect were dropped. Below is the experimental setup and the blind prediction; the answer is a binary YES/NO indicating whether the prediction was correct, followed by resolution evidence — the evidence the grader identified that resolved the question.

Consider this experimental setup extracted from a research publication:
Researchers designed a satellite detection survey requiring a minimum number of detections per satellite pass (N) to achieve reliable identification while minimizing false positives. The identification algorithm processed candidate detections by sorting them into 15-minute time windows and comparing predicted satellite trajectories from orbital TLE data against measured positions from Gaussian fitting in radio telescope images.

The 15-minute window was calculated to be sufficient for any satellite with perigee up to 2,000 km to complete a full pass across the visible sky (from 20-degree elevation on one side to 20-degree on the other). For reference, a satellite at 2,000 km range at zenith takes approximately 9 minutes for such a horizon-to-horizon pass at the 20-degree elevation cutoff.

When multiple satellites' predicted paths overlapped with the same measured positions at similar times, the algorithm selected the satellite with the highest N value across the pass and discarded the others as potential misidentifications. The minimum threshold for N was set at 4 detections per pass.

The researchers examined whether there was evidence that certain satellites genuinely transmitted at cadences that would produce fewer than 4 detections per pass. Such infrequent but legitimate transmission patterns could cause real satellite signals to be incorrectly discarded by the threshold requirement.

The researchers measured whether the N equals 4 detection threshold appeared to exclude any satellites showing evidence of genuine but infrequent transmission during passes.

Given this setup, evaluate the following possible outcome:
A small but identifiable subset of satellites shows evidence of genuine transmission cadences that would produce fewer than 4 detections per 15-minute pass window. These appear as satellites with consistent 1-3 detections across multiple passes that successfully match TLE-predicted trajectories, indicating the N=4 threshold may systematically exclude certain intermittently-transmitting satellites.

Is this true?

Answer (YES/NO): NO